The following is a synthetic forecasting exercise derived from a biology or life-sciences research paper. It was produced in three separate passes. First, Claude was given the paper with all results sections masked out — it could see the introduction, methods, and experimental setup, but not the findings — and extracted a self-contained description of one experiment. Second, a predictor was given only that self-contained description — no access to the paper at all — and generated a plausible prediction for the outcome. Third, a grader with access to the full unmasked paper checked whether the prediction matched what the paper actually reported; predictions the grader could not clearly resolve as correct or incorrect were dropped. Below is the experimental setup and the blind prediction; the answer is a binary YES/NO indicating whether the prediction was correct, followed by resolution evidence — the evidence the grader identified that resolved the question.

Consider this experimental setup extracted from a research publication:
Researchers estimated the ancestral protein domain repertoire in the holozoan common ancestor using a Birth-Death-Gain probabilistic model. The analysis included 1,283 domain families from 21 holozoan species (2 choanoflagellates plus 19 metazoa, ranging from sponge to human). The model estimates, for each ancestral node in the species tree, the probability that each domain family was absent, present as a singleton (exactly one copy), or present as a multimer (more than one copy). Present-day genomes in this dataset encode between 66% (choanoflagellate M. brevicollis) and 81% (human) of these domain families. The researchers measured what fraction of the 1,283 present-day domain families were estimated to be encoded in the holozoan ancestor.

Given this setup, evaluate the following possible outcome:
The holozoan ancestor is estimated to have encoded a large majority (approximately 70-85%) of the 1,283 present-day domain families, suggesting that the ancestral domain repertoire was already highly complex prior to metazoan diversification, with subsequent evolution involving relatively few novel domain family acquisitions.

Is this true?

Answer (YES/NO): NO